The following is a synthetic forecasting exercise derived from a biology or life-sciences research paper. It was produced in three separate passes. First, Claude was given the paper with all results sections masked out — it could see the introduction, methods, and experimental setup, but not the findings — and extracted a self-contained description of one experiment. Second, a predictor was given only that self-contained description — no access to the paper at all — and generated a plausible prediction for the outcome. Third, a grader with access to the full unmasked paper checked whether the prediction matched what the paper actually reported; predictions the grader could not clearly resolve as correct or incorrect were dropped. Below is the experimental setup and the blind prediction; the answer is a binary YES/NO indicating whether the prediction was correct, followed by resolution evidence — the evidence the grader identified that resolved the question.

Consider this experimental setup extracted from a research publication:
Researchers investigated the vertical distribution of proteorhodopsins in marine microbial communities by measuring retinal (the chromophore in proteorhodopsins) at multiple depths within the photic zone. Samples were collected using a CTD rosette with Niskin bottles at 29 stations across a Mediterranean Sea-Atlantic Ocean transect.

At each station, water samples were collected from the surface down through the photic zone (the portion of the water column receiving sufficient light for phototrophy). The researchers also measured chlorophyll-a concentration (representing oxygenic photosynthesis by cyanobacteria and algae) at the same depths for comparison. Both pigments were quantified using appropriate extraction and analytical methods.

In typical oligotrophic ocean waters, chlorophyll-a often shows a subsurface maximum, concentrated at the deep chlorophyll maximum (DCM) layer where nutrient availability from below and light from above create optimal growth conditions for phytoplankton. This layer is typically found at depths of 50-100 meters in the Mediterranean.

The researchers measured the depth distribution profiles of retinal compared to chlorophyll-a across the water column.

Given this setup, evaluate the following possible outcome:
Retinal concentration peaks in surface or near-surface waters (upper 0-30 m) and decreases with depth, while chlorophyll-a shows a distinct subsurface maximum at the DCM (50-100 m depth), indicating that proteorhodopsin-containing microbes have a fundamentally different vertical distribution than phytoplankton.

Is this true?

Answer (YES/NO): YES